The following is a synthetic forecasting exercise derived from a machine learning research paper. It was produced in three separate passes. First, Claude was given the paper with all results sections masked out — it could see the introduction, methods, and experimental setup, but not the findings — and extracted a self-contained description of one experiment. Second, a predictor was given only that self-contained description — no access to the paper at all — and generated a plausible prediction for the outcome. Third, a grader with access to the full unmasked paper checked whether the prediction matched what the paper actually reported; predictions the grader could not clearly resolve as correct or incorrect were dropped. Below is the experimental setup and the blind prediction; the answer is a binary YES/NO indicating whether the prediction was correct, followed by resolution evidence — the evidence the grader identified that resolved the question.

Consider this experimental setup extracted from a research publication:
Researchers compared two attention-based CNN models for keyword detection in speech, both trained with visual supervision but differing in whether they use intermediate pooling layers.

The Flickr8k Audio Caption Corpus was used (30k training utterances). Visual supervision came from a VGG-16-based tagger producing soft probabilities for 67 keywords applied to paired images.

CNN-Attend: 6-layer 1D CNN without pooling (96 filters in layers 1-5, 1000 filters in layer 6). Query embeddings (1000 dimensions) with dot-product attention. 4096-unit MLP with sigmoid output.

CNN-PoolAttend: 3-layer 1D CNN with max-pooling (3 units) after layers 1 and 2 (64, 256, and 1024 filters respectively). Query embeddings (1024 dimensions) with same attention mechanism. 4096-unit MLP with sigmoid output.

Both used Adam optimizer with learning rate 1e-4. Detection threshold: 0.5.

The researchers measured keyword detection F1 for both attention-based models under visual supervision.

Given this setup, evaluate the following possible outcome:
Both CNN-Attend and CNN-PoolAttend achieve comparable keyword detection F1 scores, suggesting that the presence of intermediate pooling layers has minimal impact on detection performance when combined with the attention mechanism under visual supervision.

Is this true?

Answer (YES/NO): NO